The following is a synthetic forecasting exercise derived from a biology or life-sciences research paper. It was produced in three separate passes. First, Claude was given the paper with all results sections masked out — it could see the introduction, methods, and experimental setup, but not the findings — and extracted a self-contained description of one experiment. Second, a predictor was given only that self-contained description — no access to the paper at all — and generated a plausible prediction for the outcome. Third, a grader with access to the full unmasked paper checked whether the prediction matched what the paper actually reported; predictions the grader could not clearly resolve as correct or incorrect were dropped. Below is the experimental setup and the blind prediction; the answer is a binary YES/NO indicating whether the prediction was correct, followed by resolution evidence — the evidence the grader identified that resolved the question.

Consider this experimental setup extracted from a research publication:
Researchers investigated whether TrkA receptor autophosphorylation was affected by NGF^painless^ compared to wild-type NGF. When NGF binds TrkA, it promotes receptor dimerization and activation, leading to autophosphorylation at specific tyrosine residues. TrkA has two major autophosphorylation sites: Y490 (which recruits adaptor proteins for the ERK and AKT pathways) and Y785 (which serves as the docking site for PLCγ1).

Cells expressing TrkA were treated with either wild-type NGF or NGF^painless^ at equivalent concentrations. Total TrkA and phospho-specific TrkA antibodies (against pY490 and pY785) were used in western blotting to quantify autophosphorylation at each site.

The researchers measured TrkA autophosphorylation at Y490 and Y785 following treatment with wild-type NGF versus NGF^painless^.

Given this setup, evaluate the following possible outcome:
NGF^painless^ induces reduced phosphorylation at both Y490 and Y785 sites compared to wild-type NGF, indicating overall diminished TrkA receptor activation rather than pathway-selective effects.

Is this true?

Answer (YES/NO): NO